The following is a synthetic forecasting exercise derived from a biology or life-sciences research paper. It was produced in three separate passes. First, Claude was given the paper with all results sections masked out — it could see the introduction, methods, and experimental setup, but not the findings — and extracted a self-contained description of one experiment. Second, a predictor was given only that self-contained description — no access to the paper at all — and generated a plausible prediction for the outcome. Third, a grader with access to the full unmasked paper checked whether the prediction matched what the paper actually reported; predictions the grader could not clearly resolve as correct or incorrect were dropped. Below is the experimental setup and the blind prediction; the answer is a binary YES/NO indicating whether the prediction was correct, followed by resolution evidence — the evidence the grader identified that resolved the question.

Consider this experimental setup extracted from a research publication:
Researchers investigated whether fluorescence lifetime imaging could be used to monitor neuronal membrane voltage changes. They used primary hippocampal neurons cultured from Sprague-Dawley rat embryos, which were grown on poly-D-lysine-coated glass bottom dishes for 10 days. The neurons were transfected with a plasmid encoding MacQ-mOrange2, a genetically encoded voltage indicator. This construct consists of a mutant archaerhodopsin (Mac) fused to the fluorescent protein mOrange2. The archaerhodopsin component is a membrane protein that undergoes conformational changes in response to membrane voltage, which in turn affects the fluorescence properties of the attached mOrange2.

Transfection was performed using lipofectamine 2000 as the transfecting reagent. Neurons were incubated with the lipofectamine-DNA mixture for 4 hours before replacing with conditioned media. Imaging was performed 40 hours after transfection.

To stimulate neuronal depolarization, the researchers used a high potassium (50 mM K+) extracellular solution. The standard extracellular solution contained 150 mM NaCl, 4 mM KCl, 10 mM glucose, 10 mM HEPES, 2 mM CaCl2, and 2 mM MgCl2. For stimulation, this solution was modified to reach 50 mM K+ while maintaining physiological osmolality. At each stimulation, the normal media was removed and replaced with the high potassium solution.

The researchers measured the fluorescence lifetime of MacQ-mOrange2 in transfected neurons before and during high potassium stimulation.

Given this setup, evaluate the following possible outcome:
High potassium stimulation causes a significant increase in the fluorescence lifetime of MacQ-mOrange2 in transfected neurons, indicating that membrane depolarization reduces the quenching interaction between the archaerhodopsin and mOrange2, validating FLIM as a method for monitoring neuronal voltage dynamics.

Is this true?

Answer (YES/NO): NO